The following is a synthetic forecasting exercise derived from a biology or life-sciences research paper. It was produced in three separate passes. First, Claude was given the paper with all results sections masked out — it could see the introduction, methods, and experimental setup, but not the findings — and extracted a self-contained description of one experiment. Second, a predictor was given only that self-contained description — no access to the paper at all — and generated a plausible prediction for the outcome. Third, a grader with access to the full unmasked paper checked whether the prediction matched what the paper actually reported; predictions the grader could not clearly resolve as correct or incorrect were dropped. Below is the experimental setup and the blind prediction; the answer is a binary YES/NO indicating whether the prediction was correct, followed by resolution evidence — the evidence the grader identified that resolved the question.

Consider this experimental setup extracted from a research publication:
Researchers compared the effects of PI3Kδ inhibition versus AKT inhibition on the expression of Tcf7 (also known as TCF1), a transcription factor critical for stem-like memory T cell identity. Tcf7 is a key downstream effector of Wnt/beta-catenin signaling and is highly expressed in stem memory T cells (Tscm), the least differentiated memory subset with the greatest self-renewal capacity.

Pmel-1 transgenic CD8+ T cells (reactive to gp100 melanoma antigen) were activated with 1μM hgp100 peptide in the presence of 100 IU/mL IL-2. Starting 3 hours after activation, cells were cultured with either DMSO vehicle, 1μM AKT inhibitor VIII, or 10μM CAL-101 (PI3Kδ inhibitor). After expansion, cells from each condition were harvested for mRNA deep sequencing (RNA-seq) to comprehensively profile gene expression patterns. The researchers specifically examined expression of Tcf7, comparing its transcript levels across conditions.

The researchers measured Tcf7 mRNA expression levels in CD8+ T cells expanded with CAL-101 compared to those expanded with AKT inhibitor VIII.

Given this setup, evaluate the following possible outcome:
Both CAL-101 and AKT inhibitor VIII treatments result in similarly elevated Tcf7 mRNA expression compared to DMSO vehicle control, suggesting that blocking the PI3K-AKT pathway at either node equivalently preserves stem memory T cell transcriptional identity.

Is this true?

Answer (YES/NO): NO